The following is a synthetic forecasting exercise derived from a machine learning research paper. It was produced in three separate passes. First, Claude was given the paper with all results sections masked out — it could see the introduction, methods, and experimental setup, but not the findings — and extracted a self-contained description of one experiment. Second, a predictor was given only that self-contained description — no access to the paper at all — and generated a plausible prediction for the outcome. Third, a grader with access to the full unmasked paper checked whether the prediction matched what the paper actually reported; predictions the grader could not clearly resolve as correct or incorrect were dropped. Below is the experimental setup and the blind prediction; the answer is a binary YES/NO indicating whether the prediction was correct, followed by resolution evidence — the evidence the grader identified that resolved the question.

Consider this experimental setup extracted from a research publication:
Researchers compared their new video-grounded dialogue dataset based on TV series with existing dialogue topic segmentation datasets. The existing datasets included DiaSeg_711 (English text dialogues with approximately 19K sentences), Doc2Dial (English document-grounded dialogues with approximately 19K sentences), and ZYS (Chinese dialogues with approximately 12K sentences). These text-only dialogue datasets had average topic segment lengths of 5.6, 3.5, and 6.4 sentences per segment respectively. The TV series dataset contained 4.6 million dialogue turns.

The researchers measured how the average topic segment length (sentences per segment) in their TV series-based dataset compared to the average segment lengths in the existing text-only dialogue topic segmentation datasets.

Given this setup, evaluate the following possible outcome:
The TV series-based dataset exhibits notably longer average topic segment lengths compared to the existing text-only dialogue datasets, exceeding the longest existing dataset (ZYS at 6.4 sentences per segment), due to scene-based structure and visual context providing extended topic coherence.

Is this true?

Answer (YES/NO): YES